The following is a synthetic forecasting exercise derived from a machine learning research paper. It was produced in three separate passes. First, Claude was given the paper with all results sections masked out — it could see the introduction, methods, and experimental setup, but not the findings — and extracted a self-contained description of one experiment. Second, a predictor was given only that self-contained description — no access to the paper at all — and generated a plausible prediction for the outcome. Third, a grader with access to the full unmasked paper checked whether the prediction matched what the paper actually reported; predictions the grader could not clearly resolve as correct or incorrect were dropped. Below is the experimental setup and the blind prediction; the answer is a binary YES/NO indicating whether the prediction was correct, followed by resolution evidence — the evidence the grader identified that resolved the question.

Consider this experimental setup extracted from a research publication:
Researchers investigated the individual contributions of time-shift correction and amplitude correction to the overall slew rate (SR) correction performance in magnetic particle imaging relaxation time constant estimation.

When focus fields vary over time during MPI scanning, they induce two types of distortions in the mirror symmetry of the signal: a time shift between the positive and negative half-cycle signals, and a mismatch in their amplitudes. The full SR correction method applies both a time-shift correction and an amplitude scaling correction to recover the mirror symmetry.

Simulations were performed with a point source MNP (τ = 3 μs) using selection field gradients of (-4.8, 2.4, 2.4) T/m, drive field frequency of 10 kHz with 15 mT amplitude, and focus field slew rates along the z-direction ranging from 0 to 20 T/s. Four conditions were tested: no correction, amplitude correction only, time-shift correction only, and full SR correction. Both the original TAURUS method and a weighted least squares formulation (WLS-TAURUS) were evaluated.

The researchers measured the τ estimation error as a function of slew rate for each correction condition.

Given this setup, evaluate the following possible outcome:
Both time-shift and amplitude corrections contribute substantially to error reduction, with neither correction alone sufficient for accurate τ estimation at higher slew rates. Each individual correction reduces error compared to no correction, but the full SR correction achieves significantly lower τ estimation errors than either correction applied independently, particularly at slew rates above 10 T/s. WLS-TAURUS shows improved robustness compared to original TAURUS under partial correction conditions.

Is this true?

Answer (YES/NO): NO